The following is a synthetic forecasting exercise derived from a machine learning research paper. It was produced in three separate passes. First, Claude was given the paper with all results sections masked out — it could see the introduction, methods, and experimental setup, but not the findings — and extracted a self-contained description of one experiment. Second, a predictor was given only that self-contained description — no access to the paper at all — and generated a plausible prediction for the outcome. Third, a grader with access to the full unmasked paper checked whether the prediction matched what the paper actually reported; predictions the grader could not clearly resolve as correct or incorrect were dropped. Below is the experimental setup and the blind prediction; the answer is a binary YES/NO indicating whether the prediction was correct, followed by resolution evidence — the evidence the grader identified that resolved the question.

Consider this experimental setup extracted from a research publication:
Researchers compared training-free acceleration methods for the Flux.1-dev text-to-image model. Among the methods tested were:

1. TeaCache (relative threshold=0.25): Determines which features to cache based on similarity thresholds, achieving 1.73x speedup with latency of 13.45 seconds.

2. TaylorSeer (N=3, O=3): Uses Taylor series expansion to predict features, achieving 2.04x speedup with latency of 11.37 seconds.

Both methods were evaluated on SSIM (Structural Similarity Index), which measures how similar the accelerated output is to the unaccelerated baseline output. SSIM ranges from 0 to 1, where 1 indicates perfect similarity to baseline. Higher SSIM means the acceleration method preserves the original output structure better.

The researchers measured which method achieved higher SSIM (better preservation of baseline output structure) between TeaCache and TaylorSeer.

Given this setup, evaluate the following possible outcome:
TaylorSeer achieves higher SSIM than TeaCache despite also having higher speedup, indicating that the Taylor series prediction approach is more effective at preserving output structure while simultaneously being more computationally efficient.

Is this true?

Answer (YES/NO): NO